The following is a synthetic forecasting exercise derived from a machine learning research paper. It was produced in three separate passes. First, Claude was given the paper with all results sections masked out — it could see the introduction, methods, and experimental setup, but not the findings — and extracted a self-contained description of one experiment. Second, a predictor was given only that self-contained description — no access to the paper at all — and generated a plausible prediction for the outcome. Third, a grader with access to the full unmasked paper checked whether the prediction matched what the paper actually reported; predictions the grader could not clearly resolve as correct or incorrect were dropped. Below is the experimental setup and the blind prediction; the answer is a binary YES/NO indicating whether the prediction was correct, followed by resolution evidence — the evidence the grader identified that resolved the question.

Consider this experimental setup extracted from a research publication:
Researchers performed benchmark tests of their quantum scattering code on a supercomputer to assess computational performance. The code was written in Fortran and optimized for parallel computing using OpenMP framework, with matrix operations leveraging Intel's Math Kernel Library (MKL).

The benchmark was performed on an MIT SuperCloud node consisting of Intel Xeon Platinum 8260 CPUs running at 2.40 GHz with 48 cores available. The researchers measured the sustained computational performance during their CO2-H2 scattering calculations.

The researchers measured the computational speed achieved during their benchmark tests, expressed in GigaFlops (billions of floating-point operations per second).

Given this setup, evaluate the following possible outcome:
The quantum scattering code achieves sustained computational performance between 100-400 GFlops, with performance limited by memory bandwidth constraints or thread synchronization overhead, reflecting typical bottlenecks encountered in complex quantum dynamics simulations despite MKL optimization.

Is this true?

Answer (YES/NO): NO